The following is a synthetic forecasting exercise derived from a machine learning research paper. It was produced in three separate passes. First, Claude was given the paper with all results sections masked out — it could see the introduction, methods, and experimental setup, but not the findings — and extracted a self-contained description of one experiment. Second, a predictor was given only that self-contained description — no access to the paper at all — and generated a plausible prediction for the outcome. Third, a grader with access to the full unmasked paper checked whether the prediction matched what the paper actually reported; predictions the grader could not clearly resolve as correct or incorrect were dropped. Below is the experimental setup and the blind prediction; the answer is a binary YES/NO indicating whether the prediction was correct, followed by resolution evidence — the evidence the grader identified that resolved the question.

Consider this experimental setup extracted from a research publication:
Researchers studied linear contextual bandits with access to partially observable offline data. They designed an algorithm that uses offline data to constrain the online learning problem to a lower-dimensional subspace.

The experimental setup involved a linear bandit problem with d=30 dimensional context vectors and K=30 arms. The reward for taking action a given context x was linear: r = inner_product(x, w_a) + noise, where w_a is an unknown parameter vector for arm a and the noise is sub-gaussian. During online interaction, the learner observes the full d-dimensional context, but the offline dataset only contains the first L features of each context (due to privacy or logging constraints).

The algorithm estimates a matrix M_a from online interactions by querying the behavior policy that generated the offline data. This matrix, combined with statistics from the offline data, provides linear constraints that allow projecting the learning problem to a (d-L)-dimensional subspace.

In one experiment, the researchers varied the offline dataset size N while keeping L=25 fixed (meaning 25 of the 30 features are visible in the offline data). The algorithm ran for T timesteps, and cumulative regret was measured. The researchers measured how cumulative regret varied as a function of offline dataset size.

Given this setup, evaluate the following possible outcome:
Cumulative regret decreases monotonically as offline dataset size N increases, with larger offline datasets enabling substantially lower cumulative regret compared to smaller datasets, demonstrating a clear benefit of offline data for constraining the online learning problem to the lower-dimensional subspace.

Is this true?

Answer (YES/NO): NO